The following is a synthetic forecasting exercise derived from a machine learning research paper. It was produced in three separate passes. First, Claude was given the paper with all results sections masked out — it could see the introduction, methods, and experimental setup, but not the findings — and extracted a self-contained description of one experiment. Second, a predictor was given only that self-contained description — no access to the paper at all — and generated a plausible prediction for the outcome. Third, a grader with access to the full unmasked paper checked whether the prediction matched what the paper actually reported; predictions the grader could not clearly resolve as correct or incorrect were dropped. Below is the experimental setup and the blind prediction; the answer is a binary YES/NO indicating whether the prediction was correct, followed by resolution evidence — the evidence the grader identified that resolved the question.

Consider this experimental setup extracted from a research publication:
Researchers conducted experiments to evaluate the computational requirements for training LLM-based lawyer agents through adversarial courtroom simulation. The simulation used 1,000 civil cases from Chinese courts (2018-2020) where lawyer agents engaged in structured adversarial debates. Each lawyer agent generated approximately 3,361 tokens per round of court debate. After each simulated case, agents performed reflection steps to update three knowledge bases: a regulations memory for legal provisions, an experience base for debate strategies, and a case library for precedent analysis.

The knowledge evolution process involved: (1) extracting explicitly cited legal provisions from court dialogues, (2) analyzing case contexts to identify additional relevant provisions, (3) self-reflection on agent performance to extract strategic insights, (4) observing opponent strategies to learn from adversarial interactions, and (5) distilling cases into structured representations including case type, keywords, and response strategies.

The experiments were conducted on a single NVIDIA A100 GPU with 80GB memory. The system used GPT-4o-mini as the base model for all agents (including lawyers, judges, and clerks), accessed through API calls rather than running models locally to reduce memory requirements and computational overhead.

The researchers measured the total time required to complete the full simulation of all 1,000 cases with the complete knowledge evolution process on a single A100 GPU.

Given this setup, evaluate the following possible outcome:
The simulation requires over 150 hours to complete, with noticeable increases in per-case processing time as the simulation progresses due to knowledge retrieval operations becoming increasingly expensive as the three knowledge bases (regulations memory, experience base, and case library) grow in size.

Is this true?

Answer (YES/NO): YES